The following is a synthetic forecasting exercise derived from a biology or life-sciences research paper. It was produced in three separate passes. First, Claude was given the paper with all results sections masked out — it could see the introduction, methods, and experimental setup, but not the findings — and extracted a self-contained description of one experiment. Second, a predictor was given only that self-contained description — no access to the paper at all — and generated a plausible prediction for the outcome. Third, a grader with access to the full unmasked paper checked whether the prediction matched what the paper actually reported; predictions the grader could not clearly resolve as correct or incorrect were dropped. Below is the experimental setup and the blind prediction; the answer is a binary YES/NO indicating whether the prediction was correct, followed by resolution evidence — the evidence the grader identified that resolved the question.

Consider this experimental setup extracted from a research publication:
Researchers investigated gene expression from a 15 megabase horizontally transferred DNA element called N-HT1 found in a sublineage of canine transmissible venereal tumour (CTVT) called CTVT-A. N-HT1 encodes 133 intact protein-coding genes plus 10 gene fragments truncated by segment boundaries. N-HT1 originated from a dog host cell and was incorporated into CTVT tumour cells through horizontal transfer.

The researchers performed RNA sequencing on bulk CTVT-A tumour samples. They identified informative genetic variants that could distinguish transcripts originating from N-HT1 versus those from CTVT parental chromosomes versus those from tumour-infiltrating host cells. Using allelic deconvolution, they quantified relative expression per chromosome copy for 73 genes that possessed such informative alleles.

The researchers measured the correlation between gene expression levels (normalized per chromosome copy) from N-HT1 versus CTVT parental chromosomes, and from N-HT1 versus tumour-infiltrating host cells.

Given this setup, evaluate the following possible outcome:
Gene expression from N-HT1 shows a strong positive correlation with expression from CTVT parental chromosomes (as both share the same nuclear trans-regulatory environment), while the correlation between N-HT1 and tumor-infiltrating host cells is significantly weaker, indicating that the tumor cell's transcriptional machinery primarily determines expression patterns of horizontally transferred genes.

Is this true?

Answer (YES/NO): YES